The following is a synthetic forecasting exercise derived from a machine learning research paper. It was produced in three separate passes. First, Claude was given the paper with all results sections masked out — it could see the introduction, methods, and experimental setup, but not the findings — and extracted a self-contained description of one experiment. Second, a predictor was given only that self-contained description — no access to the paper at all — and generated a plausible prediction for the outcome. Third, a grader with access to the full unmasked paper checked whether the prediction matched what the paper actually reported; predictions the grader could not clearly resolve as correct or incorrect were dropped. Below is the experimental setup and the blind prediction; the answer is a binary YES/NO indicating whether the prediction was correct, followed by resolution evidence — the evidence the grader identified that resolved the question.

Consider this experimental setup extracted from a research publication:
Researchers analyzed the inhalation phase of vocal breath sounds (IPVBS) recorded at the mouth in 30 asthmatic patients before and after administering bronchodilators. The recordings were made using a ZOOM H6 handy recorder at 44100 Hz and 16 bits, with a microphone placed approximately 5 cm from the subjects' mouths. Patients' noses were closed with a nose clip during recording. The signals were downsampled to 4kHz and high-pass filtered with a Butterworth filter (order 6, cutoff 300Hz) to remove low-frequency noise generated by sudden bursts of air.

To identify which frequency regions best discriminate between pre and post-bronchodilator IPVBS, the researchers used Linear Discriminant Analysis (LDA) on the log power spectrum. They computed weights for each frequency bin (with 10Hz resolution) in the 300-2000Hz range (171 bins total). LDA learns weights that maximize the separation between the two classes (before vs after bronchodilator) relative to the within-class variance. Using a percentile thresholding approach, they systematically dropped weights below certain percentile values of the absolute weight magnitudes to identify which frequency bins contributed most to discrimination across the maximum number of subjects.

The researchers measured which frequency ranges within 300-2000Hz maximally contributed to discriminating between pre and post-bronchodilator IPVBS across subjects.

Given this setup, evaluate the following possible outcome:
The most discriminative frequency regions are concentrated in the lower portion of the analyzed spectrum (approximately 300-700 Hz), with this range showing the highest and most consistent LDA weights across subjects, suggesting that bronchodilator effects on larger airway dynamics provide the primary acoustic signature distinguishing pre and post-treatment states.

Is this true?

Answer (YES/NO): NO